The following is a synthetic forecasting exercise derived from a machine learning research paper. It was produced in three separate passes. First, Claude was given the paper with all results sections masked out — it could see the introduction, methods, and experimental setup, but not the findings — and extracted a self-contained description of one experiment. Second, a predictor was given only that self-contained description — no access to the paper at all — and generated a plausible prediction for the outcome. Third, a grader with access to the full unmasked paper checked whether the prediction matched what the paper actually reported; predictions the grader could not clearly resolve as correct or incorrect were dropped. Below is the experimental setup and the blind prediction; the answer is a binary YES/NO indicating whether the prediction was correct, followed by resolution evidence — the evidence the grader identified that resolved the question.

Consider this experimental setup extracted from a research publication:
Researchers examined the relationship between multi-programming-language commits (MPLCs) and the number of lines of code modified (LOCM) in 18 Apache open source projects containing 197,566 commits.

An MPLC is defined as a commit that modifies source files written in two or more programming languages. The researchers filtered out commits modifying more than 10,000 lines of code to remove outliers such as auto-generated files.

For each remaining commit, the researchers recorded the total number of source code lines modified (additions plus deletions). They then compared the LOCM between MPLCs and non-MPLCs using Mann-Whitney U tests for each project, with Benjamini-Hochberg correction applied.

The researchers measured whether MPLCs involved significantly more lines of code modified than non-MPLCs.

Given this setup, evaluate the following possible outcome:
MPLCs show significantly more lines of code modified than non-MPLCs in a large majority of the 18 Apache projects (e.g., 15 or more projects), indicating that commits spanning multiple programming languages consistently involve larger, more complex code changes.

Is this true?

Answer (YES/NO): YES